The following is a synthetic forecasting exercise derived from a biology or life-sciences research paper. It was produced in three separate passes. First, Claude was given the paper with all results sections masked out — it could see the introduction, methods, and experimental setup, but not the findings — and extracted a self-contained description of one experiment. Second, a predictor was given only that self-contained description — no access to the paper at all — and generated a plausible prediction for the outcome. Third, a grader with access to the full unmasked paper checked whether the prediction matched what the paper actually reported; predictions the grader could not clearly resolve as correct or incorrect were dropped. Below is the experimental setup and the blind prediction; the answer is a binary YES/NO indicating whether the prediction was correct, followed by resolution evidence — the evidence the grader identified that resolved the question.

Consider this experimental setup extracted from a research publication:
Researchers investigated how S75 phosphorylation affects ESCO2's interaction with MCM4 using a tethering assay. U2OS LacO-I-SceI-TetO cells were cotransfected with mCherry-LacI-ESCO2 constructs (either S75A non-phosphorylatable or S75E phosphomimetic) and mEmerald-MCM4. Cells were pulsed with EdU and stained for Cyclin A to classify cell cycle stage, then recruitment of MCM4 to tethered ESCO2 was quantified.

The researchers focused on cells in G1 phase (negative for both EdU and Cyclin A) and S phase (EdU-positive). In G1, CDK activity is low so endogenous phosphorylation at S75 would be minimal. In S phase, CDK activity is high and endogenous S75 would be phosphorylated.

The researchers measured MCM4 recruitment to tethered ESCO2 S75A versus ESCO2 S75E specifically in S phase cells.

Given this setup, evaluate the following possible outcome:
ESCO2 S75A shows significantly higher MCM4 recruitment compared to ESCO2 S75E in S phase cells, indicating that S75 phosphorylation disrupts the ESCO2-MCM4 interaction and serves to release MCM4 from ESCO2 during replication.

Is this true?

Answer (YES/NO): NO